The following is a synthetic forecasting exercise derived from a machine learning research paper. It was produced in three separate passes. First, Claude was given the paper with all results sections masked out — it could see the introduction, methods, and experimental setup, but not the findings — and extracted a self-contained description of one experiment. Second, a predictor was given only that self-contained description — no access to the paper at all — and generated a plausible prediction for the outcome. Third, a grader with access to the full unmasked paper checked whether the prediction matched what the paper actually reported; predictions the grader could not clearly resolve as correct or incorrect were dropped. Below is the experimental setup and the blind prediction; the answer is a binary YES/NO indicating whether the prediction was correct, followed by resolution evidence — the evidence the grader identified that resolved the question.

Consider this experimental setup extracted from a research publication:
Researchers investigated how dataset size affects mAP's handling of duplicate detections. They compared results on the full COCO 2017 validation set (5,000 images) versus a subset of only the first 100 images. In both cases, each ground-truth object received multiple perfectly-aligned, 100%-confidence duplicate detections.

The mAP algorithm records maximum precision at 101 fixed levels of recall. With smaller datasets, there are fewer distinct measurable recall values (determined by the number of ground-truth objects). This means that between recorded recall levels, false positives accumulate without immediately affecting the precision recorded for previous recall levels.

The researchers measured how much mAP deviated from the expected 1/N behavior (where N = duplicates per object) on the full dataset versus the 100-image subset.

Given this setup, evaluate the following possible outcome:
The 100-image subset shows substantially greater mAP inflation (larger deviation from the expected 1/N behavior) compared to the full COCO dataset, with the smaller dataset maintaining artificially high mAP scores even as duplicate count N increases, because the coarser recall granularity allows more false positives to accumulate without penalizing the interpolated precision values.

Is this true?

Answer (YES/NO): YES